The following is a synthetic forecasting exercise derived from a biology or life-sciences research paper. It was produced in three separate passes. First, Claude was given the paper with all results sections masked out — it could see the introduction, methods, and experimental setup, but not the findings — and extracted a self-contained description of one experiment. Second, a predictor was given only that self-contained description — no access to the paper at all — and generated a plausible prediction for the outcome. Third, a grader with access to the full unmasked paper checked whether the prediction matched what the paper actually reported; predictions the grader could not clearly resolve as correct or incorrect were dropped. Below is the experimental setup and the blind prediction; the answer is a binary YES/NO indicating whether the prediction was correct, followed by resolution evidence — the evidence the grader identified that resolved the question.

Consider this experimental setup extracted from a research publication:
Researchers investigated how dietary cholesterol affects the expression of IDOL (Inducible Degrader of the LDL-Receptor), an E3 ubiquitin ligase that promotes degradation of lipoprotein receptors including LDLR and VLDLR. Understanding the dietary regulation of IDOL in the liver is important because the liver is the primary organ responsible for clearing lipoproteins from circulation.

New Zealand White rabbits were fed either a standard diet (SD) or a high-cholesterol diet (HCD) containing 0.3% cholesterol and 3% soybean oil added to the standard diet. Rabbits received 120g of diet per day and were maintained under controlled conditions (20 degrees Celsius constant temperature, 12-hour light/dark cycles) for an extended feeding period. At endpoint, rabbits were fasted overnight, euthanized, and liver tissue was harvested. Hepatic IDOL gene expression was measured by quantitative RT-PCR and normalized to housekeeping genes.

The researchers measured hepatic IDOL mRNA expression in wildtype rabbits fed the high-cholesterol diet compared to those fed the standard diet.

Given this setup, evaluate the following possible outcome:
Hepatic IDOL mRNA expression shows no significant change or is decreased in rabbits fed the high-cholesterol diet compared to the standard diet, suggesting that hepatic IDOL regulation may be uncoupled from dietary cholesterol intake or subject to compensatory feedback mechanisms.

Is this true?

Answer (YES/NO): NO